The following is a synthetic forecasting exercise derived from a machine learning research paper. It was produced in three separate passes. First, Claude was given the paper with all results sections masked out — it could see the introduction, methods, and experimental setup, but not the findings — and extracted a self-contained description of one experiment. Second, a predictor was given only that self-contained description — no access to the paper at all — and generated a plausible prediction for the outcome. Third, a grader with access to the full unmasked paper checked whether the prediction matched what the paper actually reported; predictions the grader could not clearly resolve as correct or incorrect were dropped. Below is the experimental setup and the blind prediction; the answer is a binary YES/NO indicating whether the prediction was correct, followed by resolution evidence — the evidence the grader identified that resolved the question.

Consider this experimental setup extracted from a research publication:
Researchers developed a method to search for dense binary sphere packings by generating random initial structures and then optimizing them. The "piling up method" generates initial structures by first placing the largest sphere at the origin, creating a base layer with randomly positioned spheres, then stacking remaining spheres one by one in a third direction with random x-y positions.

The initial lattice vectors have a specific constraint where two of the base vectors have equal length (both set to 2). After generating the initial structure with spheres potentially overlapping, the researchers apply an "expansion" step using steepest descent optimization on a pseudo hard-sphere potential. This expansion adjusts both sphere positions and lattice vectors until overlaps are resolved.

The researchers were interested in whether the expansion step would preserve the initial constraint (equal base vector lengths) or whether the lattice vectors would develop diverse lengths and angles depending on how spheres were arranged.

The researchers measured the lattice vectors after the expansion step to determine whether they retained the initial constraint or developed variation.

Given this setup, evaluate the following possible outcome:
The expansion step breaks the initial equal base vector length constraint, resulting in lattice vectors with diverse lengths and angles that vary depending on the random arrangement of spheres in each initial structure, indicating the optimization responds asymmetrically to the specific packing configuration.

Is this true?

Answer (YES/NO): YES